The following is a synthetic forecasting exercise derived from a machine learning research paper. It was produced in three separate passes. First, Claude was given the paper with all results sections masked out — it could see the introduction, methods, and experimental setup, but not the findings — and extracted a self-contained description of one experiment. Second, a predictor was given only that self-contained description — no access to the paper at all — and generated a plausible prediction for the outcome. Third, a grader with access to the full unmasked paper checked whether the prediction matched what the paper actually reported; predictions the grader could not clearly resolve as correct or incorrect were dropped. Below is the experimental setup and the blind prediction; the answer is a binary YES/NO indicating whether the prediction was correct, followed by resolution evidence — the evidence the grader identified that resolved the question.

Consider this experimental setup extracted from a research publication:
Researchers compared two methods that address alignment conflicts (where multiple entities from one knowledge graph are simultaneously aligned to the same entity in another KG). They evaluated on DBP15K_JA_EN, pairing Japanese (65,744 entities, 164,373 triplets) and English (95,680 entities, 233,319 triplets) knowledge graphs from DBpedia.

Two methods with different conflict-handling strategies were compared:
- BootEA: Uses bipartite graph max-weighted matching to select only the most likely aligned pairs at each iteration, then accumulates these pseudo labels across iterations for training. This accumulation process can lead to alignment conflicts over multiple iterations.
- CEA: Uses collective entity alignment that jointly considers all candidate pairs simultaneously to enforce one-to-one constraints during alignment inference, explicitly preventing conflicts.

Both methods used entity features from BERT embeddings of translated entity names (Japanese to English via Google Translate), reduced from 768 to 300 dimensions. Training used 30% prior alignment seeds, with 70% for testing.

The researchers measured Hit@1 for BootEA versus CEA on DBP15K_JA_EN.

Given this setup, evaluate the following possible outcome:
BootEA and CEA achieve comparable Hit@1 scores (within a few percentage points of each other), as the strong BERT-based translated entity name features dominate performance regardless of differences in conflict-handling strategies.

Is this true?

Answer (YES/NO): NO